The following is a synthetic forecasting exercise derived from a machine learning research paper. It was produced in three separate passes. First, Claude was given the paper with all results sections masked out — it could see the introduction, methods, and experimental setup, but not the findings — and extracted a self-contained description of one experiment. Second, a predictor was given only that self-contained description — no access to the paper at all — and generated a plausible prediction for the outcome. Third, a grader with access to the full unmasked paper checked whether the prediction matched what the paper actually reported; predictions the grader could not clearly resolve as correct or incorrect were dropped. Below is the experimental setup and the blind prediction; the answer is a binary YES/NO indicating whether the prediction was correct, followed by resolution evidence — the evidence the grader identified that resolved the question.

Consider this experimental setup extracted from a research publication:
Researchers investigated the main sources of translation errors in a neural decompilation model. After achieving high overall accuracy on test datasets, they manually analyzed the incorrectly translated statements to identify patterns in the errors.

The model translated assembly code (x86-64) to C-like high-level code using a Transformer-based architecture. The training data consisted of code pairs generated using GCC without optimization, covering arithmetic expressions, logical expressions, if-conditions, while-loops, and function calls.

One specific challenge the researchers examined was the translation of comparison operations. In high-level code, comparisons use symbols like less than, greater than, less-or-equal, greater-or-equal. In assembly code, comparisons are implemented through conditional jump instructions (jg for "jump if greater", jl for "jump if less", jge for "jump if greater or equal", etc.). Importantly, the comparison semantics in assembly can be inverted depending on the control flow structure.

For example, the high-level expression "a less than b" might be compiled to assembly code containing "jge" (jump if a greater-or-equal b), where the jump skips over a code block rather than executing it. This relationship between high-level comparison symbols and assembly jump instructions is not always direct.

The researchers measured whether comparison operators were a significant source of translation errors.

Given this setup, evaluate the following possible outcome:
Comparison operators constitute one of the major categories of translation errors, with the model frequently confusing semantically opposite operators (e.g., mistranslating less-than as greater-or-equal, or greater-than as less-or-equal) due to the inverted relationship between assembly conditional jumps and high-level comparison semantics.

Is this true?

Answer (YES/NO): YES